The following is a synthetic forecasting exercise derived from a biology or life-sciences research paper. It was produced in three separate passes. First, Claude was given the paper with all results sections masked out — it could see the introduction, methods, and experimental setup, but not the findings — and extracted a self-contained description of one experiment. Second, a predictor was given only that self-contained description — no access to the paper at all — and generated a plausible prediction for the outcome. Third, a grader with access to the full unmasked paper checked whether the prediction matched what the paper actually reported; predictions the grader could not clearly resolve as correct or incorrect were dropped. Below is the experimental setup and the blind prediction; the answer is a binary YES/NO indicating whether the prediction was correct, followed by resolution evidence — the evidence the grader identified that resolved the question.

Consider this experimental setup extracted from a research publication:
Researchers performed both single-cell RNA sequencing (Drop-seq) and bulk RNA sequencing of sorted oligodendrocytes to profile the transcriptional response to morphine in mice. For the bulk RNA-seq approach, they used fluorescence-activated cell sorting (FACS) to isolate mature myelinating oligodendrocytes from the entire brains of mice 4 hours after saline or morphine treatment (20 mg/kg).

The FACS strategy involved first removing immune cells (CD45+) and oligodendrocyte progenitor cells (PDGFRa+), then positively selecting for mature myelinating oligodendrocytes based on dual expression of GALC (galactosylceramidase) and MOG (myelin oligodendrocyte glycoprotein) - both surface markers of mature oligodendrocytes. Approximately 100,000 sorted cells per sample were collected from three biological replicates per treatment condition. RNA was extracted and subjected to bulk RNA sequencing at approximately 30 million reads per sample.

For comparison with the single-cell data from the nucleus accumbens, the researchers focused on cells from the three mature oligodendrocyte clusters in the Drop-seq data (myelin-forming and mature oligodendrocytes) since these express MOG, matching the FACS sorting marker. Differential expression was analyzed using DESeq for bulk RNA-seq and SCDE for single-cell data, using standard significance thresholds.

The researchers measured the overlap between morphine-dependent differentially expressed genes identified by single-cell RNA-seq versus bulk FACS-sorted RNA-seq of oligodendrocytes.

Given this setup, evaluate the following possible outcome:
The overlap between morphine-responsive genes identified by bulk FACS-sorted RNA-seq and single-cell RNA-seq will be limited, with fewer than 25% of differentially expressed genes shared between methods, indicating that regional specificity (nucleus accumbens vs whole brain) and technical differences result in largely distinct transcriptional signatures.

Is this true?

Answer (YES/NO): NO